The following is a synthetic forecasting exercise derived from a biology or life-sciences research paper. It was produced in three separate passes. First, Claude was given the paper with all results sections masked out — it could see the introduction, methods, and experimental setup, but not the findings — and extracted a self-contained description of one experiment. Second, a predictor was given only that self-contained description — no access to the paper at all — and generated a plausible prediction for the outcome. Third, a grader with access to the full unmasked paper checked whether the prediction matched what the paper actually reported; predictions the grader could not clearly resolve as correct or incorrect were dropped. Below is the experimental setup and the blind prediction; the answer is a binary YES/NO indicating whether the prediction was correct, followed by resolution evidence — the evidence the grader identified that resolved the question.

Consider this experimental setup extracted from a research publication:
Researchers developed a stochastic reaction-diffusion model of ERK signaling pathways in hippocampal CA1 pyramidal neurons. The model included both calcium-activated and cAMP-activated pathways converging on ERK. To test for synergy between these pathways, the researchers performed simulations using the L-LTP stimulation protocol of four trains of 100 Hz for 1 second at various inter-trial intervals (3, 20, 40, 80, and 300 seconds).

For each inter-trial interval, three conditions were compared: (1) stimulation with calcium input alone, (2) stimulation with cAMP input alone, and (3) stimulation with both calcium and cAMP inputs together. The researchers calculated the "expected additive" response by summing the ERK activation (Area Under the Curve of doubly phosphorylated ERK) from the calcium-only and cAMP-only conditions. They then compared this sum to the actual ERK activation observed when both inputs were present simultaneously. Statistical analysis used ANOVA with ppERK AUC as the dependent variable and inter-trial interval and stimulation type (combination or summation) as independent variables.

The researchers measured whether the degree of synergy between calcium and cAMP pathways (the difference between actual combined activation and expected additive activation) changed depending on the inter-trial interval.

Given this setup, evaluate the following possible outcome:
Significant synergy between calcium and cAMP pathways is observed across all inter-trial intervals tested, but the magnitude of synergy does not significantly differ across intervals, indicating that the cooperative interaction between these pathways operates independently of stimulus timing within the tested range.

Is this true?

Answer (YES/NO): NO